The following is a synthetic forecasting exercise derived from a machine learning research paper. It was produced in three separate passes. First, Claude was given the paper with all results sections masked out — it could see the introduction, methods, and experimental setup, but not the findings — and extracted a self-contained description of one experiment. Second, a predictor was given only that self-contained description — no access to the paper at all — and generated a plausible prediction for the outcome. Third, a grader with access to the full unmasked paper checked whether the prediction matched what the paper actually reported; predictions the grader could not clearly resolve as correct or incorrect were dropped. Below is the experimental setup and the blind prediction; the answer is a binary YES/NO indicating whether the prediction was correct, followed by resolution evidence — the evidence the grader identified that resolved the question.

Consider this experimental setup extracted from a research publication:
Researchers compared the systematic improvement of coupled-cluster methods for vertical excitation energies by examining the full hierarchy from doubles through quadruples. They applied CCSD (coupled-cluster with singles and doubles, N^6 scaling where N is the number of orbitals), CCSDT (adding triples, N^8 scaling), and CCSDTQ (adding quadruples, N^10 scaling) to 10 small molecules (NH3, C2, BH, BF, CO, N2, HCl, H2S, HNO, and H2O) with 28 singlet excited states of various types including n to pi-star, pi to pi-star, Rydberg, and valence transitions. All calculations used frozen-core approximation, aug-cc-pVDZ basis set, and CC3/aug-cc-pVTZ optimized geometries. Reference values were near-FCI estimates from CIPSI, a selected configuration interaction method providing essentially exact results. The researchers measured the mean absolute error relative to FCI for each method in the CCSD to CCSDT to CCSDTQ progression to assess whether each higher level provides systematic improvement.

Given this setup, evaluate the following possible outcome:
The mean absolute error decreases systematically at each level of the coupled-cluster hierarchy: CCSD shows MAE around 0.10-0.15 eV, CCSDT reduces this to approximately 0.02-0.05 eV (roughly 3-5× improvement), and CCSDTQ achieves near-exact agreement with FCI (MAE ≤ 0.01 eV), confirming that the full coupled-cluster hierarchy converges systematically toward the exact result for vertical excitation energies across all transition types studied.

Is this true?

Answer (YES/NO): NO